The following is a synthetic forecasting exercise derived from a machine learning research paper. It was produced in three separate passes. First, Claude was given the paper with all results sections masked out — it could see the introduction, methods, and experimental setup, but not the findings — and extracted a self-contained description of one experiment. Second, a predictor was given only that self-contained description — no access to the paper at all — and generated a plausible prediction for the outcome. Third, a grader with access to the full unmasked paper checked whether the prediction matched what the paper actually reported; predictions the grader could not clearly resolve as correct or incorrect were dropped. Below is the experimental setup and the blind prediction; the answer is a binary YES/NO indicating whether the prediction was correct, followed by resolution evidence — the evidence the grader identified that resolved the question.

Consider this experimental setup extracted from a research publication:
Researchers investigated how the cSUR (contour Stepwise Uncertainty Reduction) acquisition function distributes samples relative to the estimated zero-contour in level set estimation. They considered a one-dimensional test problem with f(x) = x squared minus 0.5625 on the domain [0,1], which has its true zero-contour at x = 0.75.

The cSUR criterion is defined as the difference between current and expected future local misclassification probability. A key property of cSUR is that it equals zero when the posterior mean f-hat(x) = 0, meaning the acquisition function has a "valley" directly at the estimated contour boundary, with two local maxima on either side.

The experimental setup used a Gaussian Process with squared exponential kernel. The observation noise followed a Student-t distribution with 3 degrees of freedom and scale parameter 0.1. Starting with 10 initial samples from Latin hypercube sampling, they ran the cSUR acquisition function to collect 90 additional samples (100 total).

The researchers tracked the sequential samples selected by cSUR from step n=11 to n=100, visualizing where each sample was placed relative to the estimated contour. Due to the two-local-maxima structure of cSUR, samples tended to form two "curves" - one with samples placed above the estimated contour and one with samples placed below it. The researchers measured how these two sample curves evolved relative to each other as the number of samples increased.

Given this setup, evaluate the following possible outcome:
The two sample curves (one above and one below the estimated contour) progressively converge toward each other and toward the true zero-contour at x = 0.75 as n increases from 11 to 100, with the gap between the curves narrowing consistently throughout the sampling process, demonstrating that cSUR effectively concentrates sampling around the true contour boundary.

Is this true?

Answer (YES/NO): YES